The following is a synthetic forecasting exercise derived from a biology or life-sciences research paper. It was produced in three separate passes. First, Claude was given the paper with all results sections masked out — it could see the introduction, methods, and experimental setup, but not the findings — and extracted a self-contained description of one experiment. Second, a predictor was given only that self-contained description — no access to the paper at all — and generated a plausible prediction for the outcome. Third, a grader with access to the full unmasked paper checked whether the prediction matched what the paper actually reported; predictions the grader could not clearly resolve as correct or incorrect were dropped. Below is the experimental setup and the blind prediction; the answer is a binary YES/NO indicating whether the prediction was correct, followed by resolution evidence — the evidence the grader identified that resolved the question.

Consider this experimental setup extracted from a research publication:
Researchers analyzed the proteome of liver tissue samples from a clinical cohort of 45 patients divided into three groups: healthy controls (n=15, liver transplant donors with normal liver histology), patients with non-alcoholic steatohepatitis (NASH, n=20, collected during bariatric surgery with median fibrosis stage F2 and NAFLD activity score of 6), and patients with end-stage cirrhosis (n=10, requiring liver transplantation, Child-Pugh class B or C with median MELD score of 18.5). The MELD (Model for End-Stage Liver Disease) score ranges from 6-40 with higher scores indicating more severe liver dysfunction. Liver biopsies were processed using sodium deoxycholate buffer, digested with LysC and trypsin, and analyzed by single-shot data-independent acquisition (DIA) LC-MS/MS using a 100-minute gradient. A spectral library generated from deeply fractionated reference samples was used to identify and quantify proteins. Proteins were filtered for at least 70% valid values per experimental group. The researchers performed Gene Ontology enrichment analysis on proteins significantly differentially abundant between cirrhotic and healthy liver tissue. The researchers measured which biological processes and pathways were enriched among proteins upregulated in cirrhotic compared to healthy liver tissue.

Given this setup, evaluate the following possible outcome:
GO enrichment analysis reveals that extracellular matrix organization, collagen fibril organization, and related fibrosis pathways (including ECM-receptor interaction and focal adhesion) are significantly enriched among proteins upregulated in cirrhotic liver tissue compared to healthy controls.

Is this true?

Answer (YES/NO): YES